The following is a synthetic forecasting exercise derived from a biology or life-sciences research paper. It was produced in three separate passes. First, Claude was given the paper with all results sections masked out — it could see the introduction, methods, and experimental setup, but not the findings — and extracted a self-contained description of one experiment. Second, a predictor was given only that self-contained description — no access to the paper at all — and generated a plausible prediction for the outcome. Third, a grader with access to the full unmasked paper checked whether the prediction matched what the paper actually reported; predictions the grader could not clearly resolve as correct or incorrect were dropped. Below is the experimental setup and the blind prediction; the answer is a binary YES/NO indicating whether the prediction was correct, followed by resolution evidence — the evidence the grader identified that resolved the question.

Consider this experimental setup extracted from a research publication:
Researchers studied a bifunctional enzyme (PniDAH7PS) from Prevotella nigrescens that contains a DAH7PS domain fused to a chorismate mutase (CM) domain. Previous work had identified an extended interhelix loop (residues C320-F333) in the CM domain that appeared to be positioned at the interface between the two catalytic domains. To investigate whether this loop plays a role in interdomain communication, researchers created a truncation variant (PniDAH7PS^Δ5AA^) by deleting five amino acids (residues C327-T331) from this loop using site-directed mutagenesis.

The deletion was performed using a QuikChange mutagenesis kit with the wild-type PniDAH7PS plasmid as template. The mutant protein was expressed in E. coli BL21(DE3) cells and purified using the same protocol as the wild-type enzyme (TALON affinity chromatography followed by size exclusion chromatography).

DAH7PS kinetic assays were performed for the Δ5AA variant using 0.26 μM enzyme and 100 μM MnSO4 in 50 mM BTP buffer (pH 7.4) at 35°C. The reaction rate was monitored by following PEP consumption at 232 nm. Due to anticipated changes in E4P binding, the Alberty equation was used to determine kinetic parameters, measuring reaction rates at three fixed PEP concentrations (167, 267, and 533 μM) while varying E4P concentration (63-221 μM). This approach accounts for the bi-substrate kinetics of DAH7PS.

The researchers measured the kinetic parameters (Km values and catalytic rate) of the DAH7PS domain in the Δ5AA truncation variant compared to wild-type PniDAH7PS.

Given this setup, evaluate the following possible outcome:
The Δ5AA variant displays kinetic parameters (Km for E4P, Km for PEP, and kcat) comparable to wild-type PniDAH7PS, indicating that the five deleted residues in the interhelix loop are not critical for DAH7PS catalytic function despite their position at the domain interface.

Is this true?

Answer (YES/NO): NO